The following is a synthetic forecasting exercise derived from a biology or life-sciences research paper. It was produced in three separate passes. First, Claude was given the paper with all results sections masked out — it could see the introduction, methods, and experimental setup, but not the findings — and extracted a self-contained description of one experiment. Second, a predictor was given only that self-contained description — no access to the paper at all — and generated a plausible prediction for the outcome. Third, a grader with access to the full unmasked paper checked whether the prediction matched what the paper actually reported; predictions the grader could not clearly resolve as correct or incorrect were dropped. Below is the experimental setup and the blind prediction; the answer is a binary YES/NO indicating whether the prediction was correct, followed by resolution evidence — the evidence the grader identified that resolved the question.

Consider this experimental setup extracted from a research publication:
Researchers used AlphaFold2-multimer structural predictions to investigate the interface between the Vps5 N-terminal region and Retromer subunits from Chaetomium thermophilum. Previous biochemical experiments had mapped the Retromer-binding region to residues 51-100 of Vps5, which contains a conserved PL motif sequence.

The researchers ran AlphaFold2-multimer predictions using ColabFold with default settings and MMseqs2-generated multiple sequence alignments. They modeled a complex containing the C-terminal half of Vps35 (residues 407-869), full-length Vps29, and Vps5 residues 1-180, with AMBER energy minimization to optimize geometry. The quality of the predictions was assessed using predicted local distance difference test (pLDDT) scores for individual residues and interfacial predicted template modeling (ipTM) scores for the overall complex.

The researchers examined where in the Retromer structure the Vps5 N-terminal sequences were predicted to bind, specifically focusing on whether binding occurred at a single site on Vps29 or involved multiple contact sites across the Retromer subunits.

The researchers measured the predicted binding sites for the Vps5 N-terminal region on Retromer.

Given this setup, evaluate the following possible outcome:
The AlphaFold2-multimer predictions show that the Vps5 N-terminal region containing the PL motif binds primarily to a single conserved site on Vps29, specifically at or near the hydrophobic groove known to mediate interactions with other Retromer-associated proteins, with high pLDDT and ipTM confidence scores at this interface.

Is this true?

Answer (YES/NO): NO